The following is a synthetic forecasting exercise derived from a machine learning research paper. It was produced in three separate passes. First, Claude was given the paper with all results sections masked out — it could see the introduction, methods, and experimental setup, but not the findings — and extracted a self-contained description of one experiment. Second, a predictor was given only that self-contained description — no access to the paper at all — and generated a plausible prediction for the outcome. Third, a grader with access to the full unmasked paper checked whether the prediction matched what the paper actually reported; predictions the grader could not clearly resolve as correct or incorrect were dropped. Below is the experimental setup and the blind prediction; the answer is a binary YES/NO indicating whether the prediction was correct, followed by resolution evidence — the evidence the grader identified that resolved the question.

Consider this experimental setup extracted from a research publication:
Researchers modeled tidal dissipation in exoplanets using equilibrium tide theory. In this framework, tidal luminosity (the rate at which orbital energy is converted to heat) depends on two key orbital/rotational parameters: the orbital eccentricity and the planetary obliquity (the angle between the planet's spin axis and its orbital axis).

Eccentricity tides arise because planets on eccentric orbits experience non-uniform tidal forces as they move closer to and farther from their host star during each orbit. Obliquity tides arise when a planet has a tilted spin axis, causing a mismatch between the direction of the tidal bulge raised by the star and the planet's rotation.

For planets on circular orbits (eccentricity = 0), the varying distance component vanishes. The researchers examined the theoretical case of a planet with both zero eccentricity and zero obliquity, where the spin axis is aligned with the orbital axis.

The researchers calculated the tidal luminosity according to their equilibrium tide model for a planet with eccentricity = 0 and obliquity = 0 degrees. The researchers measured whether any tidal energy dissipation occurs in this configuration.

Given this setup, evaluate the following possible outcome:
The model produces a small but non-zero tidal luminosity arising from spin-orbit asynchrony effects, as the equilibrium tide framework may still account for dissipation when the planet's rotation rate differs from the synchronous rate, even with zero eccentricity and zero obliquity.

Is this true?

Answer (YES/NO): NO